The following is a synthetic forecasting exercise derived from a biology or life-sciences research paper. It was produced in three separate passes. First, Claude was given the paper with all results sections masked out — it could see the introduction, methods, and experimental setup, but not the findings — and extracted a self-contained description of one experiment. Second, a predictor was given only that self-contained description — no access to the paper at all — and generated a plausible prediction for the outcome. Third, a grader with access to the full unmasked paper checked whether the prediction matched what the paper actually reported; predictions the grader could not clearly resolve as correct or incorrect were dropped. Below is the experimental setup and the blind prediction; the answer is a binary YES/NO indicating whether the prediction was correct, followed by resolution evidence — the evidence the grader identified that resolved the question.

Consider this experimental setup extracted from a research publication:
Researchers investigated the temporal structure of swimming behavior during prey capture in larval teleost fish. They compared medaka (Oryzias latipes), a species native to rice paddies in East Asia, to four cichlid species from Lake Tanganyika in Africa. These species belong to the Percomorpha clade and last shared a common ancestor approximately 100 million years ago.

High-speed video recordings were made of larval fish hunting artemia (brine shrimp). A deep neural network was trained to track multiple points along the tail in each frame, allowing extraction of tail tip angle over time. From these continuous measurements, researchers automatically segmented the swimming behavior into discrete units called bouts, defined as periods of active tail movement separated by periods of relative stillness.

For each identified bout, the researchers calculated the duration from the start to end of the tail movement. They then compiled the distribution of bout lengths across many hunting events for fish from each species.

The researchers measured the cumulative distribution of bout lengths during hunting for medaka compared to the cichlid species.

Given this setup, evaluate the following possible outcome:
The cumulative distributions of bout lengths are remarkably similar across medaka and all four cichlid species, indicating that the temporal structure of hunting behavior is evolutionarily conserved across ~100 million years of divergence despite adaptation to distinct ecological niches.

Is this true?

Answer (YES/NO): NO